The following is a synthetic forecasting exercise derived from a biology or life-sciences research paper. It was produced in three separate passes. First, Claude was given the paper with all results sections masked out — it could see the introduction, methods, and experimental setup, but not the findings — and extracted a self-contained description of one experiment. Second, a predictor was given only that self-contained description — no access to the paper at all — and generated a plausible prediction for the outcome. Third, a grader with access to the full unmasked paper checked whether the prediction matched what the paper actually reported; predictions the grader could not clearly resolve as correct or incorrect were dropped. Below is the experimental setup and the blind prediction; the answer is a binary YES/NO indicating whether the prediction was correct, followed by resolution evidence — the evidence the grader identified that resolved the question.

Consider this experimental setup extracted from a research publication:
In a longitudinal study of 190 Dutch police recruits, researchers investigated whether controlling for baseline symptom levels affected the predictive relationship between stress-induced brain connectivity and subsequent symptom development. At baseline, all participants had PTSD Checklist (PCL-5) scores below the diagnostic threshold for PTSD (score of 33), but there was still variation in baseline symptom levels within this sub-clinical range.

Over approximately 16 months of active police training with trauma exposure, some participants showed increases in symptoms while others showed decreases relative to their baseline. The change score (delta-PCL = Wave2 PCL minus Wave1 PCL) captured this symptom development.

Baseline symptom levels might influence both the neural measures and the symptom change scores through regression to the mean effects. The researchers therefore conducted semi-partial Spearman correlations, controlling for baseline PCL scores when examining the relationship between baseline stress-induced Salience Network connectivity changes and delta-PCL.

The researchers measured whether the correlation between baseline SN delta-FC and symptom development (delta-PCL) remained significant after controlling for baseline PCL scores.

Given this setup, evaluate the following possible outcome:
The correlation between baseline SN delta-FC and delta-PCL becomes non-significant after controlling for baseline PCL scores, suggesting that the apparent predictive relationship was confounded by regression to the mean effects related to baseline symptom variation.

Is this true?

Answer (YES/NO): NO